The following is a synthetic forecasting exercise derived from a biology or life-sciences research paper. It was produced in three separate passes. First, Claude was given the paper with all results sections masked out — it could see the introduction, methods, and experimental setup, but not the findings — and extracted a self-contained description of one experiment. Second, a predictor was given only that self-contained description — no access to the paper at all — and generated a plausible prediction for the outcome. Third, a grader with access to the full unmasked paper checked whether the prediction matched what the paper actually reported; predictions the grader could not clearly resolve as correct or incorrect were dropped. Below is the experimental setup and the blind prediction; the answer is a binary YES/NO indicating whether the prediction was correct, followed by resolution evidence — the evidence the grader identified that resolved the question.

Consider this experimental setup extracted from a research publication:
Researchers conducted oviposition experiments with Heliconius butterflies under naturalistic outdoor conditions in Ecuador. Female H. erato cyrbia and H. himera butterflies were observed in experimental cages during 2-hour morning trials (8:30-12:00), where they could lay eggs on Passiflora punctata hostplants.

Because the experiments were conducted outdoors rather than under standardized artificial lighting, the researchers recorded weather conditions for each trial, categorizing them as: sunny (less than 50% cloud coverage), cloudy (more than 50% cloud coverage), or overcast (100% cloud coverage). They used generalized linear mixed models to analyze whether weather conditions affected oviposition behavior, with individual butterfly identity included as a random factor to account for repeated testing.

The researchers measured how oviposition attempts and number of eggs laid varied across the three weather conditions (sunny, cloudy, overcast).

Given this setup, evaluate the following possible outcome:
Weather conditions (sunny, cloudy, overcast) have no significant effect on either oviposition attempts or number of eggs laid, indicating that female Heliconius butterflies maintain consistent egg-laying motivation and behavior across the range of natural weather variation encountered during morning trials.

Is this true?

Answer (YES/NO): NO